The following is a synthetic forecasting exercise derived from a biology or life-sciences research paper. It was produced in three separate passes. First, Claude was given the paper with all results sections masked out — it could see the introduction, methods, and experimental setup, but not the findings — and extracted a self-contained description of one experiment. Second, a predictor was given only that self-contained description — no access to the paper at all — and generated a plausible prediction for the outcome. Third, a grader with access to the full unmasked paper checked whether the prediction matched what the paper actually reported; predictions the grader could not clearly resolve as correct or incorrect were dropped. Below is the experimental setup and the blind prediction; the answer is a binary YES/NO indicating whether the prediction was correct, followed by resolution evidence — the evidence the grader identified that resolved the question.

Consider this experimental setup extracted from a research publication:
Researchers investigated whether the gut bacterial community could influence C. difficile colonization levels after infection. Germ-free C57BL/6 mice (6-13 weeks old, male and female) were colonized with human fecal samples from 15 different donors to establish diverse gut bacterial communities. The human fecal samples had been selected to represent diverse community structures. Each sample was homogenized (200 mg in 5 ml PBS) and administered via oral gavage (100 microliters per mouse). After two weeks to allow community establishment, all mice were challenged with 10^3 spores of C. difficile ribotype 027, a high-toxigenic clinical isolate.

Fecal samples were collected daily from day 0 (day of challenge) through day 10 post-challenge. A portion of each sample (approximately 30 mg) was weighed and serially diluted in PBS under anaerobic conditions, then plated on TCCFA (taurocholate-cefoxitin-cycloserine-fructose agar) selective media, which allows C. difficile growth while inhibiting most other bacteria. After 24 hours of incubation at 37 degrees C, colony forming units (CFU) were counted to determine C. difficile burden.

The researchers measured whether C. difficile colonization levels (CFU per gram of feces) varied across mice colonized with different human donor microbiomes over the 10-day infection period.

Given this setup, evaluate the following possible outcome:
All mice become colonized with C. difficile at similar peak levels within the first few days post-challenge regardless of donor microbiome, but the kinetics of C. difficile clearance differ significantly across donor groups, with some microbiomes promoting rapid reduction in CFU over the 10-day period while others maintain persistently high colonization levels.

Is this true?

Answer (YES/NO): NO